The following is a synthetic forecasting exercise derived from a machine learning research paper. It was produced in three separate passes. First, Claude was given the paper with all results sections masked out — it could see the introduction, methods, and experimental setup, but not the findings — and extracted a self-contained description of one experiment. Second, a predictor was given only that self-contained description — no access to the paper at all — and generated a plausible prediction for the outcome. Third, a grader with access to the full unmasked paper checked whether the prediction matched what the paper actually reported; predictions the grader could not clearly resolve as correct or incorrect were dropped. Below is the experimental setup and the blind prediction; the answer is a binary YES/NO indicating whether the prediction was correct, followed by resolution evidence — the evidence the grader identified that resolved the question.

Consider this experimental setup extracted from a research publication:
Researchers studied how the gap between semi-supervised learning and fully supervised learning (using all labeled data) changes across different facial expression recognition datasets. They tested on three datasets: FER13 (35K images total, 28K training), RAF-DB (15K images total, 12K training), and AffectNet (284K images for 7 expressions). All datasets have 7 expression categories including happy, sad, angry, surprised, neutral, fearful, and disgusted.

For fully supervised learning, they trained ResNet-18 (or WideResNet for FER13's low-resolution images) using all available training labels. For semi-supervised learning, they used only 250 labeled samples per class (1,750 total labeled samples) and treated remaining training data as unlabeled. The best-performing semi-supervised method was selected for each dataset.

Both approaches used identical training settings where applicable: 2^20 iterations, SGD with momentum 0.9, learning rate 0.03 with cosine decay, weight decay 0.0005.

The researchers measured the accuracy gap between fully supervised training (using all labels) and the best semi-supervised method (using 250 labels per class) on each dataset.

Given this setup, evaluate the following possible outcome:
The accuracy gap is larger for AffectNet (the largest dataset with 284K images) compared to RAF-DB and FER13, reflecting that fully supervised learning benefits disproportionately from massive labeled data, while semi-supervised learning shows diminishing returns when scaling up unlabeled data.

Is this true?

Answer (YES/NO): NO